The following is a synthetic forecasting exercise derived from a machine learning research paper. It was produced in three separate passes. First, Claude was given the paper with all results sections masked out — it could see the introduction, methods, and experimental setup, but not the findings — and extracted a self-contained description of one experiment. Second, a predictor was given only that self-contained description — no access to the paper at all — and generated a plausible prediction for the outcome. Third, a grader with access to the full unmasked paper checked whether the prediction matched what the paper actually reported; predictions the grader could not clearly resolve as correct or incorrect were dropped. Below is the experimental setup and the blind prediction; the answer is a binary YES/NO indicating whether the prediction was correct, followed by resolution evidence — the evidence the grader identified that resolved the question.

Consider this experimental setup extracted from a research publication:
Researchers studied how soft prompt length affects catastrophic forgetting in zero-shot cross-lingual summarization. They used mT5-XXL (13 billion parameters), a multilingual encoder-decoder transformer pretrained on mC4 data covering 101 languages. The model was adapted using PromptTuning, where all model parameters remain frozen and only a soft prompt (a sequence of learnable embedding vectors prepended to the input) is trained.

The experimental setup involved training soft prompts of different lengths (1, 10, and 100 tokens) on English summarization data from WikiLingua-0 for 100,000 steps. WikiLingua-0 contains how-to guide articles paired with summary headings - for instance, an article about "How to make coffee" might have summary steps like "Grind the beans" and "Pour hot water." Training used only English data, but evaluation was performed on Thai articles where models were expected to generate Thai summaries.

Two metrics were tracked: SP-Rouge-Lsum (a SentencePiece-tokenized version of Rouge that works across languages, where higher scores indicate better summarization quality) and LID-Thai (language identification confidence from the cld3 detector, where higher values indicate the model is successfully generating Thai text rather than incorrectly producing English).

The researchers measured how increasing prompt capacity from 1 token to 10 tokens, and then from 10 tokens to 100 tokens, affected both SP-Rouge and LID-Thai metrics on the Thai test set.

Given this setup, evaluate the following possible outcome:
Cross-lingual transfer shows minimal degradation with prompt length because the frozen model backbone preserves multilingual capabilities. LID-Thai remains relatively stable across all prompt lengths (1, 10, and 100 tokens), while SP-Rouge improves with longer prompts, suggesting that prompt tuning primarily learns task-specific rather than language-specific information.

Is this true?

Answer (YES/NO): NO